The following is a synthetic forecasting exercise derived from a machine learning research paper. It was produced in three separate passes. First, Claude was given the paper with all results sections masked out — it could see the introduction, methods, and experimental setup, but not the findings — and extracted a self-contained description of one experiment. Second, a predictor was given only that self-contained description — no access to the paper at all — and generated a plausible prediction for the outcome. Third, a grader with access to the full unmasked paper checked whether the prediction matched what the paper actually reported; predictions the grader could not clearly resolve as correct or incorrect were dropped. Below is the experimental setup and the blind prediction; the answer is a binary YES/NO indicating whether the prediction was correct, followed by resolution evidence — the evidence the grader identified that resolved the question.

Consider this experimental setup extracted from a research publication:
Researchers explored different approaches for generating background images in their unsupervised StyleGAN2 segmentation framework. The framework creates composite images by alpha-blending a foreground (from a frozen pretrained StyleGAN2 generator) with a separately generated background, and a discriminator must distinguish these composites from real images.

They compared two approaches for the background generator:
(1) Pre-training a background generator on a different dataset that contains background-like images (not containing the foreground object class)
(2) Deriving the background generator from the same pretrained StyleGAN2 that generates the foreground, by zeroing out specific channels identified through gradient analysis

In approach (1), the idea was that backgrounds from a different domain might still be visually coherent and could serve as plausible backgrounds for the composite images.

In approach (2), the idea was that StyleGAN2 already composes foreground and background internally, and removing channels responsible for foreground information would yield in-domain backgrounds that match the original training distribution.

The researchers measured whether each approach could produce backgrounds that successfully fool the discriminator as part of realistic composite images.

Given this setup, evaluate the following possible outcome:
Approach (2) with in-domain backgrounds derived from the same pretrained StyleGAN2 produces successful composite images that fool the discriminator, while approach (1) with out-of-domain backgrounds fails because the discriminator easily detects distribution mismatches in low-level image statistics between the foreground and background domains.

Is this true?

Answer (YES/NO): YES